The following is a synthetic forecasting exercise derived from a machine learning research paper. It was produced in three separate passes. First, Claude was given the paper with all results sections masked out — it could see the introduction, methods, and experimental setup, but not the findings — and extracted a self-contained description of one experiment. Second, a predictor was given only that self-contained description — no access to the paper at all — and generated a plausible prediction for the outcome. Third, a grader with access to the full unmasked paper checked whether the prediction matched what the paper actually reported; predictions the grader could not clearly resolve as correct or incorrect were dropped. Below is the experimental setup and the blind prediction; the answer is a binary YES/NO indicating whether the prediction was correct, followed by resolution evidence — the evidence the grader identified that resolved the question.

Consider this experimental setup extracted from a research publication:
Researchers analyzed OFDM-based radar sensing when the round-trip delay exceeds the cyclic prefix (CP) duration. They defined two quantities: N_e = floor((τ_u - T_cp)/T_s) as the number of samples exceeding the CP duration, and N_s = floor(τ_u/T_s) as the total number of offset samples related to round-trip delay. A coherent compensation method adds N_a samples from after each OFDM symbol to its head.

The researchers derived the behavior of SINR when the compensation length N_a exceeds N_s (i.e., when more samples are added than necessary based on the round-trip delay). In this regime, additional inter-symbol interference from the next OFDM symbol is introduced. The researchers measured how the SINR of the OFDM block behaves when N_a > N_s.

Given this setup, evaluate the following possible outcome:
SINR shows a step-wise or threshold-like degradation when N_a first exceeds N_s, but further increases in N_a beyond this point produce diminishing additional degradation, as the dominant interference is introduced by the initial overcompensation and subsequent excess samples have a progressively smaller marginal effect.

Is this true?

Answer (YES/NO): NO